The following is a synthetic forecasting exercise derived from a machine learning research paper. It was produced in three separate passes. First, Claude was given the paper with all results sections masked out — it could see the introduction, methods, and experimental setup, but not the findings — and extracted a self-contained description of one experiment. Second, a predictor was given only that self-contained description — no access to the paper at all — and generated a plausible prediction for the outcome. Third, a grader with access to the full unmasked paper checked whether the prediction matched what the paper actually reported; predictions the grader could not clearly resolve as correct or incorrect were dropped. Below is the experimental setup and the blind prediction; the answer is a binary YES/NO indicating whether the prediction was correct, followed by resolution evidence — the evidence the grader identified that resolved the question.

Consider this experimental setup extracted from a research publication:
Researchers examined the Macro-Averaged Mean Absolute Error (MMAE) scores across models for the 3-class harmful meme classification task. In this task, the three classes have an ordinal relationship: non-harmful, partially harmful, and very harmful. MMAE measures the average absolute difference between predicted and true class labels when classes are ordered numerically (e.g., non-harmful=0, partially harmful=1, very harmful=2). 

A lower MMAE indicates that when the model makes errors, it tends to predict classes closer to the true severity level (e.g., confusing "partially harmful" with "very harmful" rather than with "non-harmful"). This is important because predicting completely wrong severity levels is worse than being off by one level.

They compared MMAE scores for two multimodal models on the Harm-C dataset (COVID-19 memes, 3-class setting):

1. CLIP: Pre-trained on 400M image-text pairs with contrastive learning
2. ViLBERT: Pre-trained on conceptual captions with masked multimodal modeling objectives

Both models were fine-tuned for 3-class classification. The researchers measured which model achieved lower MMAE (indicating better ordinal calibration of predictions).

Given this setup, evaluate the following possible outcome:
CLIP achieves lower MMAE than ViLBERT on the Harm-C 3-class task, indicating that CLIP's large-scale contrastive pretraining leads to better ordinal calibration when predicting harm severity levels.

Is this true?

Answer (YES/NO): NO